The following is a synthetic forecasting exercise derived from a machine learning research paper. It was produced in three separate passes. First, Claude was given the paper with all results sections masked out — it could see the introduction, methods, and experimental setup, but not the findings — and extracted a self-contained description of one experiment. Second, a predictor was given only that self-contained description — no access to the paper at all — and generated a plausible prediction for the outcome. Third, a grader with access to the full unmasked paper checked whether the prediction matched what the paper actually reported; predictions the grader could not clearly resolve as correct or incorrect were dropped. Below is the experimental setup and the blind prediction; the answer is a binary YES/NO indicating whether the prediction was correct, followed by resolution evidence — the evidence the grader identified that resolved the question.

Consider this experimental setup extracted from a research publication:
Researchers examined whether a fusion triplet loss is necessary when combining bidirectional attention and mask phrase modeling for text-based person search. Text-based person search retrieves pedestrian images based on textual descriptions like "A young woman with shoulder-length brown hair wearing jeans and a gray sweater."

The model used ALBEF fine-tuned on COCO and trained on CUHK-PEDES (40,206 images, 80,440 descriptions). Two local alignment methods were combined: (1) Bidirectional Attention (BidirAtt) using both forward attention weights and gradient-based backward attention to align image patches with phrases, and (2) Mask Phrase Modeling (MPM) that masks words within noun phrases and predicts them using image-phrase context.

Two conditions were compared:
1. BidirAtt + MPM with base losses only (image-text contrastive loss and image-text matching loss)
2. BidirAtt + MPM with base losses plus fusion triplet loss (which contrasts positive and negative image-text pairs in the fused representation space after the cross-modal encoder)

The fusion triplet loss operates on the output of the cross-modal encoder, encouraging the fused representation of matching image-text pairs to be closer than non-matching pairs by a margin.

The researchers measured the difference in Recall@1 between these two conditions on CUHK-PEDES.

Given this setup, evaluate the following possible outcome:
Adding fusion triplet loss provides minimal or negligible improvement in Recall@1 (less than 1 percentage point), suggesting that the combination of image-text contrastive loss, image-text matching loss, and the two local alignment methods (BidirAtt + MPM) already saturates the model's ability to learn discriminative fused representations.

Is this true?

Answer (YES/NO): NO